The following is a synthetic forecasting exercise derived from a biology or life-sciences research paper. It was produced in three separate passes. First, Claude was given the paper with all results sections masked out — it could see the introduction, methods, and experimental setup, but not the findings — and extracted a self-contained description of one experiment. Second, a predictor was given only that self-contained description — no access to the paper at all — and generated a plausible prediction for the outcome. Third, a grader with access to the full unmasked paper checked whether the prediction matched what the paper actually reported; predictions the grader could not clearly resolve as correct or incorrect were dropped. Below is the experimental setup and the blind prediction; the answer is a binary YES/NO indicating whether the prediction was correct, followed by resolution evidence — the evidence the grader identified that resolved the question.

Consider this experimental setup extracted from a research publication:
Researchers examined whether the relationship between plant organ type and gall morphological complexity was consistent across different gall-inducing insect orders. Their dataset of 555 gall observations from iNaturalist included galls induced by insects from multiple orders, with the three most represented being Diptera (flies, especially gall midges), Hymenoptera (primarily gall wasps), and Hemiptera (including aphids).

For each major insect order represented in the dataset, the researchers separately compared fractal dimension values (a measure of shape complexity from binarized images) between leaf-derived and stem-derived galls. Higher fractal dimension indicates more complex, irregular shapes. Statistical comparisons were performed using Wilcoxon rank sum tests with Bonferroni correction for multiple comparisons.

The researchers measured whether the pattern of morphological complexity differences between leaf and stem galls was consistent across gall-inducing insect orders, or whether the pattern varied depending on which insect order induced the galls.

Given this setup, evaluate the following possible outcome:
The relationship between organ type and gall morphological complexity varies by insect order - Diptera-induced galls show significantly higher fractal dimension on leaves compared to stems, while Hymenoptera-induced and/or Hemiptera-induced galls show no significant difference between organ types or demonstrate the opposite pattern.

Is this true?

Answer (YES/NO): NO